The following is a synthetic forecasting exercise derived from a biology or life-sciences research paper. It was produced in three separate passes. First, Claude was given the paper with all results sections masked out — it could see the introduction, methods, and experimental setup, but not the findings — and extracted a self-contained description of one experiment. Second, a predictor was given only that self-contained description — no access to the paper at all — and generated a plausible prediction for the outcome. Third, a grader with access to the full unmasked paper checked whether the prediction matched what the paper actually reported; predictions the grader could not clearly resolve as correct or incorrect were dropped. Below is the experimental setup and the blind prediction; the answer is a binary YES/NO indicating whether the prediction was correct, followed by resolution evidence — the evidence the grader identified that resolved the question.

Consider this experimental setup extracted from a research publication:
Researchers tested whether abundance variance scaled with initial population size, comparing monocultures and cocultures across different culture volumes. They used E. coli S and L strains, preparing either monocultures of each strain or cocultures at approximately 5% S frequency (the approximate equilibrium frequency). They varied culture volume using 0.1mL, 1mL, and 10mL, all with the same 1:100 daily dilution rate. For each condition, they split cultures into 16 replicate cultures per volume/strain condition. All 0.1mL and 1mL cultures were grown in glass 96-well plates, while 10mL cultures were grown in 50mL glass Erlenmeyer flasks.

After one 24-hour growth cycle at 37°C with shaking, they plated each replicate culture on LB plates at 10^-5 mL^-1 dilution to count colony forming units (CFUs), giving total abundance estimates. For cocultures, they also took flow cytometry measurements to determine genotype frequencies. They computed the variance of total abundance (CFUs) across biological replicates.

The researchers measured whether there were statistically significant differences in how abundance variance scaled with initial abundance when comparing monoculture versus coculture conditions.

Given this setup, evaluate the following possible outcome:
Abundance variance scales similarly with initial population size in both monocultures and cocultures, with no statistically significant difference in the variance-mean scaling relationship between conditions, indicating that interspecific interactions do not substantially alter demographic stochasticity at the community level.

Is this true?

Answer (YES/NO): YES